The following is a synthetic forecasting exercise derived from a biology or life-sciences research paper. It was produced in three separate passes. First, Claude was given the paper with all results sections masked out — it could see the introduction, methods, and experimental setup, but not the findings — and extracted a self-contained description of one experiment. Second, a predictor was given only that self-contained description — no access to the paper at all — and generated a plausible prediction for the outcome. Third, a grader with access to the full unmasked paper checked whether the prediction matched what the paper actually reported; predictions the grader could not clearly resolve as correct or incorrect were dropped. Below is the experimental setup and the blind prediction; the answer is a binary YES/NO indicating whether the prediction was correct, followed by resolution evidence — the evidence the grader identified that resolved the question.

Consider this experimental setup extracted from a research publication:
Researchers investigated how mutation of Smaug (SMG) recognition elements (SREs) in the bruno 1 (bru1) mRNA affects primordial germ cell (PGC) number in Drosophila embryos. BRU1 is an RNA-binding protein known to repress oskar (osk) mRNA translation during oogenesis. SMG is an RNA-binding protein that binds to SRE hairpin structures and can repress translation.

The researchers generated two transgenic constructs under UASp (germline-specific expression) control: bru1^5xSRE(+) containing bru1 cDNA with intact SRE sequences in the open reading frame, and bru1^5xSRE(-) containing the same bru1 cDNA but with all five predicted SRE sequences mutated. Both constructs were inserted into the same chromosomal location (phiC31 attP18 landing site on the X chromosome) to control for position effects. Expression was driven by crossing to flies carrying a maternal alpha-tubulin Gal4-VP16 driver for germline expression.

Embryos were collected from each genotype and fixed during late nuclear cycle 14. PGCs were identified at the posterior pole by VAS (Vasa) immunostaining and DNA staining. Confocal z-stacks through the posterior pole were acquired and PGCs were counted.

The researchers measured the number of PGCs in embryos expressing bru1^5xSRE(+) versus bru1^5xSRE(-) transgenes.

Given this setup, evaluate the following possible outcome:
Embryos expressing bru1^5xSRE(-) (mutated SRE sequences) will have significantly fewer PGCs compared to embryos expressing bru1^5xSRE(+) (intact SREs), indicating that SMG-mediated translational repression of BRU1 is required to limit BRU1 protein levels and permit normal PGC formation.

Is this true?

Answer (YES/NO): NO